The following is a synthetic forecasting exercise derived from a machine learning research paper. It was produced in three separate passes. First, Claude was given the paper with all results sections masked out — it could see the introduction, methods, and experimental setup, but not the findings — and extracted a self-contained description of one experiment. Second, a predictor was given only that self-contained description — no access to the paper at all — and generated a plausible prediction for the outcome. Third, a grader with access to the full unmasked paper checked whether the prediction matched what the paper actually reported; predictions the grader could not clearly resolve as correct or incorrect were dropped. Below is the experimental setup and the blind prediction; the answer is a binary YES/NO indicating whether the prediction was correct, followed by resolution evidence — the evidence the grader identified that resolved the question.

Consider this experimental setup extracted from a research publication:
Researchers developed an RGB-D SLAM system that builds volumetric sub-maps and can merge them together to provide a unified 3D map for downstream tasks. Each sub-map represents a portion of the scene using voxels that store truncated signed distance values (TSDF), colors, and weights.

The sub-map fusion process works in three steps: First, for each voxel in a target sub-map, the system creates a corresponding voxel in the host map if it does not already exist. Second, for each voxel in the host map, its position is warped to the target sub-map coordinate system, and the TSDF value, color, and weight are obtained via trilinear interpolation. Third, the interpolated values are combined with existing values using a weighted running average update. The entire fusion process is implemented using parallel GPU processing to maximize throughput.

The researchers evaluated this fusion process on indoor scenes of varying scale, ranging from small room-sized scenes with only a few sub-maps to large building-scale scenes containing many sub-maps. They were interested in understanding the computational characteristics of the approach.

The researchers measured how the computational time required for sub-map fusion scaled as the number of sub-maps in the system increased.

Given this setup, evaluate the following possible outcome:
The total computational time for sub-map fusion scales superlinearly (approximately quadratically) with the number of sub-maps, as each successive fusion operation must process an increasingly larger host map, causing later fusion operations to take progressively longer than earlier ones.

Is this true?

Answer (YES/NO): NO